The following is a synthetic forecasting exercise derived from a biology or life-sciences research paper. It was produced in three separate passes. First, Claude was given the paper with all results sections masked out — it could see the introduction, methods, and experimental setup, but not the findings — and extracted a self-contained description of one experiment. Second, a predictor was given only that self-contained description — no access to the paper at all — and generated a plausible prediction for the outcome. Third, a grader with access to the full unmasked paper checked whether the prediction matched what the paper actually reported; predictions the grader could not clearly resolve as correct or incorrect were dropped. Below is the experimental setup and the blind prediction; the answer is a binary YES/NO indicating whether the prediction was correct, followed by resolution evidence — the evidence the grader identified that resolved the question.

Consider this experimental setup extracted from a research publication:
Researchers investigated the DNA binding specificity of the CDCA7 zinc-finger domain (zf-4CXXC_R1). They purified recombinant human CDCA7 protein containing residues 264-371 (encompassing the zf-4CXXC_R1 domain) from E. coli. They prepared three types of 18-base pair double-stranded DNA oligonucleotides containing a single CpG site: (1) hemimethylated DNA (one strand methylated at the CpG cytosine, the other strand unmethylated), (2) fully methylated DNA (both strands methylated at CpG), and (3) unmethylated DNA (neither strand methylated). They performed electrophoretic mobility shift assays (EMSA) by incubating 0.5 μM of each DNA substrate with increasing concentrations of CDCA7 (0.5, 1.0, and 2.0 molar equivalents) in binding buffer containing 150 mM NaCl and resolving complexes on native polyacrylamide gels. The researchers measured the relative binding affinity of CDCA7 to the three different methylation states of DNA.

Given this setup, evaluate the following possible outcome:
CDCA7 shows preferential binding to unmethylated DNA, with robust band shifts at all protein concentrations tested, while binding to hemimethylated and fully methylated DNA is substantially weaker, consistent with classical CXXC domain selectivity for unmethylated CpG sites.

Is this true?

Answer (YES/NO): NO